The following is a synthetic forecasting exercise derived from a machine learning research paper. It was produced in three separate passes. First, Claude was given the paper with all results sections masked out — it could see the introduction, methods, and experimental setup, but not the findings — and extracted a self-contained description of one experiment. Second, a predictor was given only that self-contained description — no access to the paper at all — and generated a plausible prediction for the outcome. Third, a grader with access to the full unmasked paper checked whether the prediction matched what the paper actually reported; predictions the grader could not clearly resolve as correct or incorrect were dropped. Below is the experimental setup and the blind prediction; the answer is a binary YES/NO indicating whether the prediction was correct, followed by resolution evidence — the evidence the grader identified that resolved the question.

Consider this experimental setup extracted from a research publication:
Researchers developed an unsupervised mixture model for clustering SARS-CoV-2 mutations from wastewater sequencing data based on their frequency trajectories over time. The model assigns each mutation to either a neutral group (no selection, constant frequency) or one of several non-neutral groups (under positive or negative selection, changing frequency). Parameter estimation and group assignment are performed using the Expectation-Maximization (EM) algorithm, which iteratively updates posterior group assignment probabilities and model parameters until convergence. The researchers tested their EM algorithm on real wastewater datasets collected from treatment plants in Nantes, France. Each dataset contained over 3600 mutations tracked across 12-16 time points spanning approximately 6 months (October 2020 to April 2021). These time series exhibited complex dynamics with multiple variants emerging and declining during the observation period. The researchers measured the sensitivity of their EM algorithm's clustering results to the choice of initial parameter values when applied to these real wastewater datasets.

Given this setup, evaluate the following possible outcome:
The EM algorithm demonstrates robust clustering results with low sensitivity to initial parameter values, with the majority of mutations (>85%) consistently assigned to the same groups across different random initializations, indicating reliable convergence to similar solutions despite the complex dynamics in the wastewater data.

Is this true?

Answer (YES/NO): NO